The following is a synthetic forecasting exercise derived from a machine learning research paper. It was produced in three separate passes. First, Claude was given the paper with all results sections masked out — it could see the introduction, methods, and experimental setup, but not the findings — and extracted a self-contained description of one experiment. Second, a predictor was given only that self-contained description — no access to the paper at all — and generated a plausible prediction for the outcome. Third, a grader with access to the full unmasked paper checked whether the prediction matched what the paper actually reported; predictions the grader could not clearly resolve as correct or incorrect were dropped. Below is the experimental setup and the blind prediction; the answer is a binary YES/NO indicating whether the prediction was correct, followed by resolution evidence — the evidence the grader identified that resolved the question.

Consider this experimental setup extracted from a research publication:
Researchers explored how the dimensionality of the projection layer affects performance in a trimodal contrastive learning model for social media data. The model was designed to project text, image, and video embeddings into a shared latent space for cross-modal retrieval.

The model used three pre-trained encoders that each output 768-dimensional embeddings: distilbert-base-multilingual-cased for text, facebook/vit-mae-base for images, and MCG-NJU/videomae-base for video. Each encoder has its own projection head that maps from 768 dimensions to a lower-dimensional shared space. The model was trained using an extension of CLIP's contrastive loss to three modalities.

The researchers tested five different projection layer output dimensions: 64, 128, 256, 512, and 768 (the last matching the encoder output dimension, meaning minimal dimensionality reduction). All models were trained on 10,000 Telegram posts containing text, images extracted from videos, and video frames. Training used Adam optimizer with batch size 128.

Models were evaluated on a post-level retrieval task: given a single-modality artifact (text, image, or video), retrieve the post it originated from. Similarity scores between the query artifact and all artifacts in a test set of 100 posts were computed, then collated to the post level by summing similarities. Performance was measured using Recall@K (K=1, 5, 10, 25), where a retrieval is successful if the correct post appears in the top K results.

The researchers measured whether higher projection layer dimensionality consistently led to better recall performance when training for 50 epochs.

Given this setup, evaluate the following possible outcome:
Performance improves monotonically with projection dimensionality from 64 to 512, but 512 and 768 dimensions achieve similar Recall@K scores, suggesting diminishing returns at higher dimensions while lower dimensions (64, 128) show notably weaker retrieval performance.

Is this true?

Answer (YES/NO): NO